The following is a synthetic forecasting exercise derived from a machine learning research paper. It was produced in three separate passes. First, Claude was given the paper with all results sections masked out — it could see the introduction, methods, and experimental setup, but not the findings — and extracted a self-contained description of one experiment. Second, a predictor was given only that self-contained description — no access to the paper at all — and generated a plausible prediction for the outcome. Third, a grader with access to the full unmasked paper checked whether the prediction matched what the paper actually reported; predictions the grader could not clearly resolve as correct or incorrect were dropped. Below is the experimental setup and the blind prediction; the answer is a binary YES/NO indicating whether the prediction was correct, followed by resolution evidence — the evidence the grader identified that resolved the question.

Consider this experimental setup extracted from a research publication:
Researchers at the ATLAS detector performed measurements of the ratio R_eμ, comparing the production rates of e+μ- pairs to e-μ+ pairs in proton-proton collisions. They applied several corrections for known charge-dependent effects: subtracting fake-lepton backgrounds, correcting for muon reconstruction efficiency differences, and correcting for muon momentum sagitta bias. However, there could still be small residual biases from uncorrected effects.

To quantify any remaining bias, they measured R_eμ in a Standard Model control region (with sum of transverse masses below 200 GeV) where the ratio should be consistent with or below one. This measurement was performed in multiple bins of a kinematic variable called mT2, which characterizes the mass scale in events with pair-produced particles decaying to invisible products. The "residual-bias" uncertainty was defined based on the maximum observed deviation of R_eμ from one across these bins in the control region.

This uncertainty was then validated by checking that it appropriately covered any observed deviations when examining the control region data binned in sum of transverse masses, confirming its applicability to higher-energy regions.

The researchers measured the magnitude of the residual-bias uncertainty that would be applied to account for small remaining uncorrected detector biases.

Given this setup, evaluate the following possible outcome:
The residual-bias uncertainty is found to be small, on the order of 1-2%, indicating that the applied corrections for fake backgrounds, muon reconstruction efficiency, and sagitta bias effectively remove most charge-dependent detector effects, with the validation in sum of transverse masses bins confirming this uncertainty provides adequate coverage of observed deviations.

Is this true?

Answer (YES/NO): YES